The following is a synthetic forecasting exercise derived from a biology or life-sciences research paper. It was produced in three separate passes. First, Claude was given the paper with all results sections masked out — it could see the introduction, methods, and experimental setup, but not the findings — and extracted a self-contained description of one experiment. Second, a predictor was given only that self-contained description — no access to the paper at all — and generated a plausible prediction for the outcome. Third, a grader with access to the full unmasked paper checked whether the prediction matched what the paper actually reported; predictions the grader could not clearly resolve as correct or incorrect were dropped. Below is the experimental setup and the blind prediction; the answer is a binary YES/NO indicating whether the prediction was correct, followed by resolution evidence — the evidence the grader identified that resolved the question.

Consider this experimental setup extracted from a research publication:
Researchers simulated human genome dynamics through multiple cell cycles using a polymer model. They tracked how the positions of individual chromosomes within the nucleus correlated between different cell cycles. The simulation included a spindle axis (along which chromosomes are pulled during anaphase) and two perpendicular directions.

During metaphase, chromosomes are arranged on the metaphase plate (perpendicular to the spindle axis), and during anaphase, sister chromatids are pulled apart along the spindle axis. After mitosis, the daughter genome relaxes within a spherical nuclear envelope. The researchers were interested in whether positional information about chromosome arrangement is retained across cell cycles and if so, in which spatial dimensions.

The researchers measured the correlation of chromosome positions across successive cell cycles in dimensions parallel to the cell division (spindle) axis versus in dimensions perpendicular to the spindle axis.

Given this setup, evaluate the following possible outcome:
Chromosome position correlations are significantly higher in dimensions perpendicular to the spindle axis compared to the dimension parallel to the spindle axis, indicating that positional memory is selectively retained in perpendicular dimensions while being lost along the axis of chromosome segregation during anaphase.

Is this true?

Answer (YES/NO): YES